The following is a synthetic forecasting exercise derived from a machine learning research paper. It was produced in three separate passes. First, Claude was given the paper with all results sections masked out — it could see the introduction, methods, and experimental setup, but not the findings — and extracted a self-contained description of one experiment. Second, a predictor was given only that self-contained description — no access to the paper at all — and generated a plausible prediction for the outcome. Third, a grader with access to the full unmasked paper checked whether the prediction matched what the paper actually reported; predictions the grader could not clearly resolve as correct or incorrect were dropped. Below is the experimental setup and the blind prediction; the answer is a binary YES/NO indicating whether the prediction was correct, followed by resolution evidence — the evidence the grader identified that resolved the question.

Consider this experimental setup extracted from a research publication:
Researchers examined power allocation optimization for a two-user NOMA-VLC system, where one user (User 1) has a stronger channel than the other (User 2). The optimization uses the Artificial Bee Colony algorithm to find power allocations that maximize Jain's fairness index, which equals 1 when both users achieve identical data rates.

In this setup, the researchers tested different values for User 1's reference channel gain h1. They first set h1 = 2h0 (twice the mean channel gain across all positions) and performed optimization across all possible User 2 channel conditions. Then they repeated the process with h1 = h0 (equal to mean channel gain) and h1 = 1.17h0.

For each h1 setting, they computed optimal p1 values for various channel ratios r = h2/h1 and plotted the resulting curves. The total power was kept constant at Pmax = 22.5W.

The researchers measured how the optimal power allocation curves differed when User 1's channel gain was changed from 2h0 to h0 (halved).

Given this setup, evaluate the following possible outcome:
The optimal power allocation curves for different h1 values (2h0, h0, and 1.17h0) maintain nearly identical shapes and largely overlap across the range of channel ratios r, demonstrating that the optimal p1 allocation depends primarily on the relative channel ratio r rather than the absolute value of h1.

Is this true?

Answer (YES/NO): NO